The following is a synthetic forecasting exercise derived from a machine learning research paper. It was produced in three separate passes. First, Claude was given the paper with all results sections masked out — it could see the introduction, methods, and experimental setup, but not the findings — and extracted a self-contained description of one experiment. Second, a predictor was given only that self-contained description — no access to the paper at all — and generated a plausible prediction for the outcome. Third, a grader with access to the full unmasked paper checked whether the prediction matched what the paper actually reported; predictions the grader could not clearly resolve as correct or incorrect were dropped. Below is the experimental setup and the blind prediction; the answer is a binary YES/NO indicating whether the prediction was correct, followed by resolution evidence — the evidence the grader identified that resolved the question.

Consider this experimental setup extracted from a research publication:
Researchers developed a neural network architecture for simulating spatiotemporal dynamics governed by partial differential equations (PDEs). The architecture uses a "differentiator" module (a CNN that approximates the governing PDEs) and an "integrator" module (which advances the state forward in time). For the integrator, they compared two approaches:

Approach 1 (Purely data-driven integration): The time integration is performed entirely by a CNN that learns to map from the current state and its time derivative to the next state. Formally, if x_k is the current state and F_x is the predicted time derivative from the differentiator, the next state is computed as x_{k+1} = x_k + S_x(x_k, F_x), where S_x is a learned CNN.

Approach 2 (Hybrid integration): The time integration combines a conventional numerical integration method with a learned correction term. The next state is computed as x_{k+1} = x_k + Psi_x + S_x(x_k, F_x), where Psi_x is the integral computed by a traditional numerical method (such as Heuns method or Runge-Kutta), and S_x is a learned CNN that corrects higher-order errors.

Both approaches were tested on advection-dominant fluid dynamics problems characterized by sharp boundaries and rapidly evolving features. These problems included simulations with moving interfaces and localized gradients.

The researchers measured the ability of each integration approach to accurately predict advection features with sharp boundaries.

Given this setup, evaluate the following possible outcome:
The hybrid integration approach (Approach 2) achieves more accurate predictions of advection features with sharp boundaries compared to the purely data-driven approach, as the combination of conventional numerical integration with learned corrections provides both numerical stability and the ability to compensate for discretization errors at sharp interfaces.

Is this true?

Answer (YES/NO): YES